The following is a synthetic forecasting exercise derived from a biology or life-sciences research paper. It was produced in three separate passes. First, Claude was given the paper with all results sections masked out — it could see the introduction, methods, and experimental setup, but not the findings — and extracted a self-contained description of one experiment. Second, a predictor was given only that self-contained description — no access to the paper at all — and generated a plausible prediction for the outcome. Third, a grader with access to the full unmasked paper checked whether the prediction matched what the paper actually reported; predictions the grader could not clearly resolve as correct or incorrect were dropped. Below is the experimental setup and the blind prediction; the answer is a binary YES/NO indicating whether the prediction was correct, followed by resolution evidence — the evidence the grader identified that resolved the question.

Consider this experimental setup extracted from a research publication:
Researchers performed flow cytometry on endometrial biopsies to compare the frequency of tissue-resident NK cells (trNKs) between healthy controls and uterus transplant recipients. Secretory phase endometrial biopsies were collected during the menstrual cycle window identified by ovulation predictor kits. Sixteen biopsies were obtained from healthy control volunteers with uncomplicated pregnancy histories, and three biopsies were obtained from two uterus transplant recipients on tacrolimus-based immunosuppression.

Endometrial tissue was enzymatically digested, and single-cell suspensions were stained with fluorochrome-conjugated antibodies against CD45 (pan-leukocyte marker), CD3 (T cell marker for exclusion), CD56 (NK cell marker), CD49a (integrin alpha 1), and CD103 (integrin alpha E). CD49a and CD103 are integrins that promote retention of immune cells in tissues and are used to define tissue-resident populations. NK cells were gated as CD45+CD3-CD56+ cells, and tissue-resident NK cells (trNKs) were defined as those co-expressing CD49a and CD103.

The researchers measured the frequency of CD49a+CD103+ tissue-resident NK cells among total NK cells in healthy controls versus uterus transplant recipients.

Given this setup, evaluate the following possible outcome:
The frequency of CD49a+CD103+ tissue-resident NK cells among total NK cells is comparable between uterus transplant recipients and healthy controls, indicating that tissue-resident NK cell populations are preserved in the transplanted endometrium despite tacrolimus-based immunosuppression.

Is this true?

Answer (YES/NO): NO